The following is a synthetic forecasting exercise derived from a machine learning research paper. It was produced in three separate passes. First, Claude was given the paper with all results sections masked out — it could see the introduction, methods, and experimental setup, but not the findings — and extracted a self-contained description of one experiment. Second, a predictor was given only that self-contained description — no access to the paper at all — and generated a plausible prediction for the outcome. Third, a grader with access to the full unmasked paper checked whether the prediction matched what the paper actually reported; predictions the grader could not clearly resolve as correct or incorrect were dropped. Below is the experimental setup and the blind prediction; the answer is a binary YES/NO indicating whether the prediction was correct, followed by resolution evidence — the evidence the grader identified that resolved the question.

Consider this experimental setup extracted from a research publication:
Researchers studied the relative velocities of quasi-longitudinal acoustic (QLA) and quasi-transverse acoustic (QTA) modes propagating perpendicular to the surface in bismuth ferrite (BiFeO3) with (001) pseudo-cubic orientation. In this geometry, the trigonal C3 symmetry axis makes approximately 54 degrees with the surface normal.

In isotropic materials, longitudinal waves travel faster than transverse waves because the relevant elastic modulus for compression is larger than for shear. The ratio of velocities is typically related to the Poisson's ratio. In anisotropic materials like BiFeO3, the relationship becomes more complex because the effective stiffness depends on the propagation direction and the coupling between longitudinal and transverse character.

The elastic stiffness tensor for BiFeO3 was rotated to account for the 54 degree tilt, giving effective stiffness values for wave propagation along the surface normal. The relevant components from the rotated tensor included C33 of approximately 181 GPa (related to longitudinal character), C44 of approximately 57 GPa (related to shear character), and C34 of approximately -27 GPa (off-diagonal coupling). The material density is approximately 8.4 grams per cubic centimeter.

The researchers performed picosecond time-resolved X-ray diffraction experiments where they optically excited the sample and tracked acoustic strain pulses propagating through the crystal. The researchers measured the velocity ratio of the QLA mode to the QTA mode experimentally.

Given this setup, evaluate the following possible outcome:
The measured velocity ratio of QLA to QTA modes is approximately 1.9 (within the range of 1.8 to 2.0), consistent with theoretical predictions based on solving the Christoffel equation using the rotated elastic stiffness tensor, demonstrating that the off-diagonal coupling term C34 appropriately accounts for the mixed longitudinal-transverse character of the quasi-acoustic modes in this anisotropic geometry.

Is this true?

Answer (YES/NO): NO